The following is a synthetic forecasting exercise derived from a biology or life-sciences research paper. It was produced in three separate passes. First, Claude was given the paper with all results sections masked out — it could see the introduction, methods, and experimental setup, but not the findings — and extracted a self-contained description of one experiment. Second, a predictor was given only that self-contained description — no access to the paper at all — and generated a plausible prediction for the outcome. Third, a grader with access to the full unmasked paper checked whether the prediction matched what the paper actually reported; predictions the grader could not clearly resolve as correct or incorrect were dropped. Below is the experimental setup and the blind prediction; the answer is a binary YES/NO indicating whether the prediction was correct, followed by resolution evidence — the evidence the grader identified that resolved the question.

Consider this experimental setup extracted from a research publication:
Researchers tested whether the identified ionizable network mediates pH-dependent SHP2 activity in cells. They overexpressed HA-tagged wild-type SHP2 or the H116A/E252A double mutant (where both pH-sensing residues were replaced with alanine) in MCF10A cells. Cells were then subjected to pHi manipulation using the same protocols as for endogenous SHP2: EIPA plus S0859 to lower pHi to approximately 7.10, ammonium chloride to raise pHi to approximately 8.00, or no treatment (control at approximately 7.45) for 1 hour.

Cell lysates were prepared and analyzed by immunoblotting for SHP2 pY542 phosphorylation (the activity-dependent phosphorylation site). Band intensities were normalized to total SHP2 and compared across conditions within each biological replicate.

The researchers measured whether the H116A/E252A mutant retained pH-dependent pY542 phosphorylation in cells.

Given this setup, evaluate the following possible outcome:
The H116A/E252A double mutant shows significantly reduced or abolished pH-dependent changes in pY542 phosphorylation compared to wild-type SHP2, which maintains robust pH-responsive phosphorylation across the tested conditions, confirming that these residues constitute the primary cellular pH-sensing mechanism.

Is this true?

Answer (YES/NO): YES